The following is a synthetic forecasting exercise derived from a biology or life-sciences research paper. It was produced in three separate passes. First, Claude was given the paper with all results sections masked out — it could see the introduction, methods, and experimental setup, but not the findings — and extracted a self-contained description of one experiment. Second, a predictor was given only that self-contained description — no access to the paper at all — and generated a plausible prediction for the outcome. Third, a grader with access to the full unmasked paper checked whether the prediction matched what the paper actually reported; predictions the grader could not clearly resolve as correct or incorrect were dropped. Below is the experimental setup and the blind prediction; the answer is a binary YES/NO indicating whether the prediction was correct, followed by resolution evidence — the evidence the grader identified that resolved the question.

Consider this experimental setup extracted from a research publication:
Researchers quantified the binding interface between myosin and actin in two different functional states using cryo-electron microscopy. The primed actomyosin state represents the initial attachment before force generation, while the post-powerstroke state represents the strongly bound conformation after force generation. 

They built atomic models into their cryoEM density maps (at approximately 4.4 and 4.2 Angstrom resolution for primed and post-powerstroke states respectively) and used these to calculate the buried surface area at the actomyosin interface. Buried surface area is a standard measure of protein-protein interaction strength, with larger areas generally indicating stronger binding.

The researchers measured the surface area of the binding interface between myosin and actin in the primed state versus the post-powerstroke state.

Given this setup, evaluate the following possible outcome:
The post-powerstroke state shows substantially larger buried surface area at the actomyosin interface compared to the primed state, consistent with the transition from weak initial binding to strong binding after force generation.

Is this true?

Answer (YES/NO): YES